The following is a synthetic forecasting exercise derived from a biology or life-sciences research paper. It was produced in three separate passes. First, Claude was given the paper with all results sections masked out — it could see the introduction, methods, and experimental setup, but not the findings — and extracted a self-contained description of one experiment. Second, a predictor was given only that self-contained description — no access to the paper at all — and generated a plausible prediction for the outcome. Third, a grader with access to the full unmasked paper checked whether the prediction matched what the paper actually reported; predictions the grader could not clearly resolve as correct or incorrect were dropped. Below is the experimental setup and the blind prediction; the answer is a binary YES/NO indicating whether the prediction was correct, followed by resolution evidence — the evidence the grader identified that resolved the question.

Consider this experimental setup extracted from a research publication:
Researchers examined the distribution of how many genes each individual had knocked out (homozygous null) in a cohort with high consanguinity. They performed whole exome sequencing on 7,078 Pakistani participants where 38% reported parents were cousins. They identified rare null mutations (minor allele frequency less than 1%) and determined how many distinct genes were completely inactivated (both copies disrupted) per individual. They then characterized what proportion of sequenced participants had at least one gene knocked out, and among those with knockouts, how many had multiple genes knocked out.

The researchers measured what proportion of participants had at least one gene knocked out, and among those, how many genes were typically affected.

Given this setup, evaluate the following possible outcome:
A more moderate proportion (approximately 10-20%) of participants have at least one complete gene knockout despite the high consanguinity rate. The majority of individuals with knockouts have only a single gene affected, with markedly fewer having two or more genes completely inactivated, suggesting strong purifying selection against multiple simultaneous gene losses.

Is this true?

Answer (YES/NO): YES